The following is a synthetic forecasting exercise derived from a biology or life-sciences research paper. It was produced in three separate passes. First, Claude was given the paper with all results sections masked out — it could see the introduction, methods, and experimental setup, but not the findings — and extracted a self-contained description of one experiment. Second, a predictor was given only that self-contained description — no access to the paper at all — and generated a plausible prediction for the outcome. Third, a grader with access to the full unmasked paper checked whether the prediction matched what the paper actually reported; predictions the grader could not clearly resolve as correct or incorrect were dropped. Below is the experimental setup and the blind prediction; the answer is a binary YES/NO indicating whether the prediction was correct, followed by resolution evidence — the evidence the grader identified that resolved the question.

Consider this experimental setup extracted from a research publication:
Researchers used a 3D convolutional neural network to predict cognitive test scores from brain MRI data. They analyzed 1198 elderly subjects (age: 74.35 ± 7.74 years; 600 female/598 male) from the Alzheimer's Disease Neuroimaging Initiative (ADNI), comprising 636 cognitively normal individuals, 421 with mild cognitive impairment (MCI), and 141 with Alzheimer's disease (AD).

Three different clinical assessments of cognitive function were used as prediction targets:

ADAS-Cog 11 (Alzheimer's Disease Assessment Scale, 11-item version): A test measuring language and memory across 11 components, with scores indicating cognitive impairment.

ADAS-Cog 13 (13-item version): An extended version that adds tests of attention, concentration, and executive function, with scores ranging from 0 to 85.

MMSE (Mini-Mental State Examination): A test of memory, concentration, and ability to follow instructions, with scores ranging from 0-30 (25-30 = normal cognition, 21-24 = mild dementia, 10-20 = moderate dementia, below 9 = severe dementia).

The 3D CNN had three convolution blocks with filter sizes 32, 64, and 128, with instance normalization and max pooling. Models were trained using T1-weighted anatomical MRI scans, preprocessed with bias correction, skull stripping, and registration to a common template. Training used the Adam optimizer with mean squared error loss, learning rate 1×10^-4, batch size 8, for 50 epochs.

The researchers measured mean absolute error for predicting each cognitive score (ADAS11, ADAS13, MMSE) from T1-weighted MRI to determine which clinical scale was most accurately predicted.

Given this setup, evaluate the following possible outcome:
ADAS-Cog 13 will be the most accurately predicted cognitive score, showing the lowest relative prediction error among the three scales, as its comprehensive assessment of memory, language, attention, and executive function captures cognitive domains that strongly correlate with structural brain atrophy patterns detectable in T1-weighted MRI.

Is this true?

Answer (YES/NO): NO